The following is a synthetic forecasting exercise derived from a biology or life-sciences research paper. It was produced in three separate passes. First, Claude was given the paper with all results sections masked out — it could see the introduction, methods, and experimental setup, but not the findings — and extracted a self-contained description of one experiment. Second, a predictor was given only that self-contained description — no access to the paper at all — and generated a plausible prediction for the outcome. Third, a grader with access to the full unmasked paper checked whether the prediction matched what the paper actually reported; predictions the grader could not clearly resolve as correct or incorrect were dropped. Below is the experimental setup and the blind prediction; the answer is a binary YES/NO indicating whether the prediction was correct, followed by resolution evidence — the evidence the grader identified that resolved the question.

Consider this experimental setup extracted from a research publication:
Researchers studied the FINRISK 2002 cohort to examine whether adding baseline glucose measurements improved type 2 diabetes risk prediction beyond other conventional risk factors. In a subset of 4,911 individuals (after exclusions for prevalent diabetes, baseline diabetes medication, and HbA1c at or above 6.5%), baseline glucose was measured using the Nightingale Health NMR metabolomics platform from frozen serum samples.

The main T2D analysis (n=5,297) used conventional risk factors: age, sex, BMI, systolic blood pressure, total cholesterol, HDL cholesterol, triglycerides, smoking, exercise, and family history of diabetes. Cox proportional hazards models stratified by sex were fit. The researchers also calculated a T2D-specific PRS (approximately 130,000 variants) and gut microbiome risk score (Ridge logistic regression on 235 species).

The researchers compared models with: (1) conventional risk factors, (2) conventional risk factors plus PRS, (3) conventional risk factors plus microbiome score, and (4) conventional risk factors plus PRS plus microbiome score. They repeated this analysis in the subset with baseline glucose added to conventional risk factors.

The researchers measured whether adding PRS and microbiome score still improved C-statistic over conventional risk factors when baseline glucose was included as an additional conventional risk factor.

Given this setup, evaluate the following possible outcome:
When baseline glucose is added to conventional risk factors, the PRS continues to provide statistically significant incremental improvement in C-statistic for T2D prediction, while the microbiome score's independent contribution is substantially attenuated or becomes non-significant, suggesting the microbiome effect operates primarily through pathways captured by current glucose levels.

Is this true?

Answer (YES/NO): YES